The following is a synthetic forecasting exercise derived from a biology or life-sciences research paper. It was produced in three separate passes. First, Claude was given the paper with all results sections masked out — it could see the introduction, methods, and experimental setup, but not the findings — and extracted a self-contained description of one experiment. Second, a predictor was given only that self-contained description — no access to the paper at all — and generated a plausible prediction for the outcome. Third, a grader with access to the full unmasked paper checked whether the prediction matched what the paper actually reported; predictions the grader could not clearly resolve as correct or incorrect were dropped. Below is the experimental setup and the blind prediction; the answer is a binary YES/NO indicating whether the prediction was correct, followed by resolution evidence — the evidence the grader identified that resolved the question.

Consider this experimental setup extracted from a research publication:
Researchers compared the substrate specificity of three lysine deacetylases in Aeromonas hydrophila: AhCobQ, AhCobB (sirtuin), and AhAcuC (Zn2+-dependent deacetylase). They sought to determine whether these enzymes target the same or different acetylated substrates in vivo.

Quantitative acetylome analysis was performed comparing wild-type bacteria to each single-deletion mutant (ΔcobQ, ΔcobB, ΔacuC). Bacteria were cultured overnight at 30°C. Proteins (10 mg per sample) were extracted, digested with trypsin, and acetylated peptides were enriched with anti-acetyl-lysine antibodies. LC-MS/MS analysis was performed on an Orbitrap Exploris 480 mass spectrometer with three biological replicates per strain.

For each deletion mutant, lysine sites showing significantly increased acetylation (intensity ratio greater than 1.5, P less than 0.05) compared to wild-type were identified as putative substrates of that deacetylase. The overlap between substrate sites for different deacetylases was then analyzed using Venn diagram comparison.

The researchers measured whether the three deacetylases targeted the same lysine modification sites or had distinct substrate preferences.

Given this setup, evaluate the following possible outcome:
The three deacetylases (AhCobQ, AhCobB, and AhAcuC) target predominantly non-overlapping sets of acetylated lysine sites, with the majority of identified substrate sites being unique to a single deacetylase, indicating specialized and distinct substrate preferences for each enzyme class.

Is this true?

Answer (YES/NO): YES